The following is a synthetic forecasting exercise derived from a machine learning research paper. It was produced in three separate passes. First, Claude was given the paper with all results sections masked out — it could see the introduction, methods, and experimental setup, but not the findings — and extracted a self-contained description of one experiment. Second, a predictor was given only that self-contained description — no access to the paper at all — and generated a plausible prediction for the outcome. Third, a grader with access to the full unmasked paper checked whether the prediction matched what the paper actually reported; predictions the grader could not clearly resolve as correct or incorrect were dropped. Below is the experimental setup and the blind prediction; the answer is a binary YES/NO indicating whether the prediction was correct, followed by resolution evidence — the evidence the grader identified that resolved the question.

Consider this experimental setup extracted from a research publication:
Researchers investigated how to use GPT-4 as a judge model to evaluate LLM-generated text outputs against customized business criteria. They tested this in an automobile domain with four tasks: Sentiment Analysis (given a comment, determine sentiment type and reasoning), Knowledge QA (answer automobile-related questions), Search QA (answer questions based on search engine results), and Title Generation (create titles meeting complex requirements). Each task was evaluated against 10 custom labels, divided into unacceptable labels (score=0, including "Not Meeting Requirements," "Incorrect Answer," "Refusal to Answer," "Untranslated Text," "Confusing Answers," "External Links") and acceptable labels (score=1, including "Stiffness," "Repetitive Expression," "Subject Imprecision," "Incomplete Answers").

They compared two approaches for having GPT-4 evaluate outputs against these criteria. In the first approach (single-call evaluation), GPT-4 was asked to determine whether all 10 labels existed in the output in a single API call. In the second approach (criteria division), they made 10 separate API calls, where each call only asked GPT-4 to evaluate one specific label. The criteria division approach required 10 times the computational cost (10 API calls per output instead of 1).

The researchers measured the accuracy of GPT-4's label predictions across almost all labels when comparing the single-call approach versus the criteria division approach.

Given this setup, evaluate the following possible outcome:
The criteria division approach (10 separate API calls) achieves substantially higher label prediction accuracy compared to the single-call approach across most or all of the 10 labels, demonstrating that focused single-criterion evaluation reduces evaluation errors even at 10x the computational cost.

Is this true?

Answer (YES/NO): YES